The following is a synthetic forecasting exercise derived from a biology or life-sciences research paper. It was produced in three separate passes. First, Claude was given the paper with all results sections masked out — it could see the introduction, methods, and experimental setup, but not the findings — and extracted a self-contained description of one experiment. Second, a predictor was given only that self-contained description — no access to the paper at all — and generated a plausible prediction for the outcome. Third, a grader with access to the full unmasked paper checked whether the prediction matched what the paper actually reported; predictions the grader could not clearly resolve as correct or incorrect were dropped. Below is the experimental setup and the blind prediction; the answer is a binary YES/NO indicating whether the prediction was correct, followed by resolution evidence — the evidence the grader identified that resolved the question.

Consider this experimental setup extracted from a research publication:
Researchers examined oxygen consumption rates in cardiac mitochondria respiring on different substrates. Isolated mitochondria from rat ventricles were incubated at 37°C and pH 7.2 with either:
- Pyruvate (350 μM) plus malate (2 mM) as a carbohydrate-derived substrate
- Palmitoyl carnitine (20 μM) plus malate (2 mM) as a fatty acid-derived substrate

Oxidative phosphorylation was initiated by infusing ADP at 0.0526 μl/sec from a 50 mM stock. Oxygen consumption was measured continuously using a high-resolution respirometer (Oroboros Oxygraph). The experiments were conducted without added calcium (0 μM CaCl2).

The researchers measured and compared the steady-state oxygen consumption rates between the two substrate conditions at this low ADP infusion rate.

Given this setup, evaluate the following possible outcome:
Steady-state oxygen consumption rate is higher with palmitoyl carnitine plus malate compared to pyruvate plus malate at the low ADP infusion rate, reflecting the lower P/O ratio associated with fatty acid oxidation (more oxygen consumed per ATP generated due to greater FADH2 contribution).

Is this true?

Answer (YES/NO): YES